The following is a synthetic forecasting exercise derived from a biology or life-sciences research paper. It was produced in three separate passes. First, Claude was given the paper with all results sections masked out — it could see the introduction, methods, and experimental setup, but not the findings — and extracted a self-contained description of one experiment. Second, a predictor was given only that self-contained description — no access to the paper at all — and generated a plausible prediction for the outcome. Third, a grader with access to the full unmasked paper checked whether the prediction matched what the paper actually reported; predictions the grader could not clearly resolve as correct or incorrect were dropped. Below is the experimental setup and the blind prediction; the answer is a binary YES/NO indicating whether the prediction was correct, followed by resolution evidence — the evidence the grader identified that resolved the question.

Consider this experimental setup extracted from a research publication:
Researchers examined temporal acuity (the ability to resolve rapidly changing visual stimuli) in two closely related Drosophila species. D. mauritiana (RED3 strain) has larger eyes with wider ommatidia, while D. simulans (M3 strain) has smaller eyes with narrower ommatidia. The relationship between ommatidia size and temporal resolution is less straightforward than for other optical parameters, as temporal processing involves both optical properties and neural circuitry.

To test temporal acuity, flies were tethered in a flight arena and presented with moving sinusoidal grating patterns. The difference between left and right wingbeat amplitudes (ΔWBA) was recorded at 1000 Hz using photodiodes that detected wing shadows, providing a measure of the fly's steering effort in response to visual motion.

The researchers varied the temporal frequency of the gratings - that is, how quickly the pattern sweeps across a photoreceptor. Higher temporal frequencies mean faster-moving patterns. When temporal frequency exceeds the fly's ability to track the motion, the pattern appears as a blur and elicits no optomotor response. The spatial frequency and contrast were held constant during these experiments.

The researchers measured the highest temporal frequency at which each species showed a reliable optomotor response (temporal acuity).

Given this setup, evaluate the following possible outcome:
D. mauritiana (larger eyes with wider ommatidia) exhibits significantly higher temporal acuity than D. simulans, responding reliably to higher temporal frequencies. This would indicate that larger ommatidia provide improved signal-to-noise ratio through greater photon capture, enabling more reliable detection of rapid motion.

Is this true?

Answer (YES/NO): NO